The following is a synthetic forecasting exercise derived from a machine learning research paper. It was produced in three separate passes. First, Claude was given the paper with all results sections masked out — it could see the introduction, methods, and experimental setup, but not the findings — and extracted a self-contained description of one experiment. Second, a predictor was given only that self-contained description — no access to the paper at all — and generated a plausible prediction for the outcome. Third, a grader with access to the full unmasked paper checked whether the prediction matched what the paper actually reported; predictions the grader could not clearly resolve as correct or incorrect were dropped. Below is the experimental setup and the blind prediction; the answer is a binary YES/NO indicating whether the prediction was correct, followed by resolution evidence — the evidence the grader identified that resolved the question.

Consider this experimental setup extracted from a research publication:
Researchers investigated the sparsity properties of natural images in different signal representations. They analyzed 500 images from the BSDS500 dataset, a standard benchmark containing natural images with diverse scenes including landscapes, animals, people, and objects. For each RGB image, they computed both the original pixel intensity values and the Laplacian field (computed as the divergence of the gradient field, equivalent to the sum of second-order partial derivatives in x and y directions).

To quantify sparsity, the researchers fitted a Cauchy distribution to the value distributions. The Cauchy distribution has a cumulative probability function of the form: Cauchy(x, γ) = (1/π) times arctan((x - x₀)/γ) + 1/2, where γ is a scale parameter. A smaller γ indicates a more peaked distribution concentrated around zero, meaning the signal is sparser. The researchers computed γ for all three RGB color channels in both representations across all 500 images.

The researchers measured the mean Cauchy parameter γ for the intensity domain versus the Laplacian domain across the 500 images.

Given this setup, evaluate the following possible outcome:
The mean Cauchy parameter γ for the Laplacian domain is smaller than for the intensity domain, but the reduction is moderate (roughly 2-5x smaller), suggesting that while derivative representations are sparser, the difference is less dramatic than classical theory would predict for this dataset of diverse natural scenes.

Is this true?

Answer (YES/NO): NO